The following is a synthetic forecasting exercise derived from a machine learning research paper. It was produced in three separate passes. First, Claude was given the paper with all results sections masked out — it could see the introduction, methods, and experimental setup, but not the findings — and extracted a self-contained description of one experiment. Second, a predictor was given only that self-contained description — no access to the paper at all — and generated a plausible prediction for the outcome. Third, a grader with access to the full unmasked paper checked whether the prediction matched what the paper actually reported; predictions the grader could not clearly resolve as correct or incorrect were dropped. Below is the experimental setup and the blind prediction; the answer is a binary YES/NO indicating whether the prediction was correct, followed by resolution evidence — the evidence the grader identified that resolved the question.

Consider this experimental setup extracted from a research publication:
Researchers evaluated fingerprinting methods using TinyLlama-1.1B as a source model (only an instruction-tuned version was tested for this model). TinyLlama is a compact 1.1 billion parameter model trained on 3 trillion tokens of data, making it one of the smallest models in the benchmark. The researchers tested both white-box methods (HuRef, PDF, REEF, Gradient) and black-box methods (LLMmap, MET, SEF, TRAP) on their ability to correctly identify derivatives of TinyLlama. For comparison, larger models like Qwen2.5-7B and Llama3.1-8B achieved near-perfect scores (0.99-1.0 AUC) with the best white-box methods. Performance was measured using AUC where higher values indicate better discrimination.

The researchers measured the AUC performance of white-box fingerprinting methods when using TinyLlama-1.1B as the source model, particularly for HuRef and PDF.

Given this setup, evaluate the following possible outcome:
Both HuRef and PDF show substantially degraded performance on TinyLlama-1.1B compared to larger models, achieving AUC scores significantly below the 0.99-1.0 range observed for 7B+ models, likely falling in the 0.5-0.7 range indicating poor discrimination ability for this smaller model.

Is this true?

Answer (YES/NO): NO